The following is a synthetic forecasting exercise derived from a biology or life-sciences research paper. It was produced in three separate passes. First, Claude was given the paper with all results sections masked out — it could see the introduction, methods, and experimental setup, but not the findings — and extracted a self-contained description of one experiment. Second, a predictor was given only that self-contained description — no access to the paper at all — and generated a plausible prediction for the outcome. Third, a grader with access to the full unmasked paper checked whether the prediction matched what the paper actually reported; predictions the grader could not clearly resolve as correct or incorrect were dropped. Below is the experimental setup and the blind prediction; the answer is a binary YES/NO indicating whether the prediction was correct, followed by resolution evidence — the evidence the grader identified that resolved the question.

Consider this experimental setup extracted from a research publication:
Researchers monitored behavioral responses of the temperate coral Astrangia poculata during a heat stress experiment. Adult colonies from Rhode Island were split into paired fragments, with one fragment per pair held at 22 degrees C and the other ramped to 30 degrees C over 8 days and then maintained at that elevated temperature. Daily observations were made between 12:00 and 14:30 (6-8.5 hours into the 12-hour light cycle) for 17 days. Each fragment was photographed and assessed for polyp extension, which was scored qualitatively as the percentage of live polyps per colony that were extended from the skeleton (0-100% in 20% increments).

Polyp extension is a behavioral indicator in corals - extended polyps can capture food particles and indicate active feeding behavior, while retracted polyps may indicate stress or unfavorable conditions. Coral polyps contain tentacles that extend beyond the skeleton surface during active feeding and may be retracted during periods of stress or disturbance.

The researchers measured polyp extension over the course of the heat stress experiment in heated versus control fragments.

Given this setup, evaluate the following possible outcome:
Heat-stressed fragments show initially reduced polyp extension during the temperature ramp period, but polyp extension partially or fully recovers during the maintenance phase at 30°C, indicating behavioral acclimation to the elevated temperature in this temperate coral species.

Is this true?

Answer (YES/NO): NO